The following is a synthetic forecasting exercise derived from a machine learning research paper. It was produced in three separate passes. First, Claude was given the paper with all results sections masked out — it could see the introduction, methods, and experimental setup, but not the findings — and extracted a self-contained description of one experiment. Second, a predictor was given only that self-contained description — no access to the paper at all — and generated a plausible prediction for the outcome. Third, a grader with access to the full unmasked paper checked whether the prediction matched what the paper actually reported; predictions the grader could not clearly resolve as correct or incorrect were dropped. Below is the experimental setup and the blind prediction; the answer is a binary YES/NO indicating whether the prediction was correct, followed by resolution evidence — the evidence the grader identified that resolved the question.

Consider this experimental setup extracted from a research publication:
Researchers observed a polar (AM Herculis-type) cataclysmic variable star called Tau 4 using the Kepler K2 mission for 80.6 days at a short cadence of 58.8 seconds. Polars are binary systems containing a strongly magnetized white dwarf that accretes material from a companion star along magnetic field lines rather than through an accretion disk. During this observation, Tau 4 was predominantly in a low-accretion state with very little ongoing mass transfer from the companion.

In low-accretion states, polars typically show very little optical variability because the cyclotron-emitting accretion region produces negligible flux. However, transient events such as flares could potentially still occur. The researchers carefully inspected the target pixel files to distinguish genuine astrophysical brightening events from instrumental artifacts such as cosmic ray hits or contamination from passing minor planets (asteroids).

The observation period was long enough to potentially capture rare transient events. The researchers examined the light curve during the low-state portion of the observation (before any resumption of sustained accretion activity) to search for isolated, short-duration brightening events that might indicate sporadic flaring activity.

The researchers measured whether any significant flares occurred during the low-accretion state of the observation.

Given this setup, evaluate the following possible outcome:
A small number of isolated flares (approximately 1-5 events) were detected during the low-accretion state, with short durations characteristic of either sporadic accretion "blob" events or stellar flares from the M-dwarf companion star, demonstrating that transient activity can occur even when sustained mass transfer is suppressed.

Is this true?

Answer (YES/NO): NO